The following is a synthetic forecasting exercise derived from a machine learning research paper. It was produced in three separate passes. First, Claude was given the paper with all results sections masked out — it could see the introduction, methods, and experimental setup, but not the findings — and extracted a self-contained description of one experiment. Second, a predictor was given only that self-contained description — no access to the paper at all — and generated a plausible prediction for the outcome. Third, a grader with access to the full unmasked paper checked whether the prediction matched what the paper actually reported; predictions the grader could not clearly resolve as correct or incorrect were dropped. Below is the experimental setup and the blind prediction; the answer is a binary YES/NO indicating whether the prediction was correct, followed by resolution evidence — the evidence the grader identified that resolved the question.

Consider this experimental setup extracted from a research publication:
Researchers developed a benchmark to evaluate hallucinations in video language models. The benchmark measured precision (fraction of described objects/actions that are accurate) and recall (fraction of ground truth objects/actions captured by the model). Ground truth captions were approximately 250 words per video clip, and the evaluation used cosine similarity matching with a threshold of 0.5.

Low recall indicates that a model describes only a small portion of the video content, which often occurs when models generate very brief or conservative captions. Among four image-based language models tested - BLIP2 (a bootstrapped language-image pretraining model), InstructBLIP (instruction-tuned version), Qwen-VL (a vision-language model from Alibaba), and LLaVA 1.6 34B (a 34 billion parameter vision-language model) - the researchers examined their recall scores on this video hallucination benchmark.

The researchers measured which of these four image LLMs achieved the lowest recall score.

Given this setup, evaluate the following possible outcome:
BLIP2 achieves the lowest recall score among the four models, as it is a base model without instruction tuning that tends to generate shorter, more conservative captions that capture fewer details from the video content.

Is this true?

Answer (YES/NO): YES